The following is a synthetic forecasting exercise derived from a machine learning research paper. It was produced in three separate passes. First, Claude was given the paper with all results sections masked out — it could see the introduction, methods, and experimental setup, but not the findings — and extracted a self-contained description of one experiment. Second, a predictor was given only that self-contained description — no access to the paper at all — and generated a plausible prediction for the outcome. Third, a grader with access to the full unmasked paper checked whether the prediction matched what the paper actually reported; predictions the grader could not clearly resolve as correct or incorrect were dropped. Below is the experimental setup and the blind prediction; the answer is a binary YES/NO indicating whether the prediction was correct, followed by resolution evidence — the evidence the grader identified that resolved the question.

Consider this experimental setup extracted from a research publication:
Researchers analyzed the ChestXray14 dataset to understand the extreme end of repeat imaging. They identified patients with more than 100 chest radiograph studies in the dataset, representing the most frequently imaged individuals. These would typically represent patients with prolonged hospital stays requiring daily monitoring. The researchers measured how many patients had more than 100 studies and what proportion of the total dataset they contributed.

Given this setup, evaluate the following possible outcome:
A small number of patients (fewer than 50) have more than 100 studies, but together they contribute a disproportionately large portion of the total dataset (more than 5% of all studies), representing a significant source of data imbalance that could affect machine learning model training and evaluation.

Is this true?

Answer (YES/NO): NO